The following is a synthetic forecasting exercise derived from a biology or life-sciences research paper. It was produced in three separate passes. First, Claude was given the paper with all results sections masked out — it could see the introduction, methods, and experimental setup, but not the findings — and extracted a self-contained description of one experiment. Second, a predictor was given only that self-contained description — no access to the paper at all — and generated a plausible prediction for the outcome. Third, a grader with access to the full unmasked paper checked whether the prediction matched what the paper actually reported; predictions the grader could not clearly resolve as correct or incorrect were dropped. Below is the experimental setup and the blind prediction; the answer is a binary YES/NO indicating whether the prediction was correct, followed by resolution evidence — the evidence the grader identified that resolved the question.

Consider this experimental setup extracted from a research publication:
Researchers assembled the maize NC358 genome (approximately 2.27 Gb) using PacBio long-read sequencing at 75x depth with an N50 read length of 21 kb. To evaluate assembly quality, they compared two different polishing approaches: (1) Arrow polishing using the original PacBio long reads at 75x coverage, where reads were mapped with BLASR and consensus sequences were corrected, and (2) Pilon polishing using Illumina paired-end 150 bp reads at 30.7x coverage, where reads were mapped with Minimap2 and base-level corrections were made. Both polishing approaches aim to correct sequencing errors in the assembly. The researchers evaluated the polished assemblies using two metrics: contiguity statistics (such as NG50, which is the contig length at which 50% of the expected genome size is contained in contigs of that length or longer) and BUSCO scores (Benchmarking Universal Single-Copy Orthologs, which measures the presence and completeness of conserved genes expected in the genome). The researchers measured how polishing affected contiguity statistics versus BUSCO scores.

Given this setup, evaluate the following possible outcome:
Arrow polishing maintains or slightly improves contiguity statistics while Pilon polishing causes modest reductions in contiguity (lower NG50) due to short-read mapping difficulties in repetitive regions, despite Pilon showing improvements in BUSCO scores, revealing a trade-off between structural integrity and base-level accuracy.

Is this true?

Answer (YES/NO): NO